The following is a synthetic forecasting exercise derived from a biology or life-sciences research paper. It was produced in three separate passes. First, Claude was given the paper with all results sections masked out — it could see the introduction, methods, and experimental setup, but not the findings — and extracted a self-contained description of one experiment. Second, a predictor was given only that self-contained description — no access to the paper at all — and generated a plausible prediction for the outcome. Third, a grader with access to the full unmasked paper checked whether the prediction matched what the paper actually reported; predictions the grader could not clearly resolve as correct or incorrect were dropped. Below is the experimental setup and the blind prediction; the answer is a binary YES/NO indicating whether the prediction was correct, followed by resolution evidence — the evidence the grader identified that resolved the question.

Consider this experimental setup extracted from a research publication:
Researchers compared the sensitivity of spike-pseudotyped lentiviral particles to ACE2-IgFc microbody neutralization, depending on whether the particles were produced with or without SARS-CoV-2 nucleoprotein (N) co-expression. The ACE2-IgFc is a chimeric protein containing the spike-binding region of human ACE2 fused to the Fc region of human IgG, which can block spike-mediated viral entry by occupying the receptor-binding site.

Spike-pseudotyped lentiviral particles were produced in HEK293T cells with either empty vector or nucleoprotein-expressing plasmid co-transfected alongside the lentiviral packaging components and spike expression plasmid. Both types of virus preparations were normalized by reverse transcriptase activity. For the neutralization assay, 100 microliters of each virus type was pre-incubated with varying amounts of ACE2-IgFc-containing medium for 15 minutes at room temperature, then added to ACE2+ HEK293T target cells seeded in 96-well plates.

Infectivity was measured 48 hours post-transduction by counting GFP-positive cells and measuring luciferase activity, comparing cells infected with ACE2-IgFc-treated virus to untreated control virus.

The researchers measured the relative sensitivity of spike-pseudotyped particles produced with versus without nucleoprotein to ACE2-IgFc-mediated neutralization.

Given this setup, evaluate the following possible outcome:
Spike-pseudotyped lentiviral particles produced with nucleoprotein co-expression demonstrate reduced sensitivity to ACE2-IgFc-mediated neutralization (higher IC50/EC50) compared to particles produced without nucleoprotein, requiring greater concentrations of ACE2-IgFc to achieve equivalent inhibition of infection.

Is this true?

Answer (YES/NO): YES